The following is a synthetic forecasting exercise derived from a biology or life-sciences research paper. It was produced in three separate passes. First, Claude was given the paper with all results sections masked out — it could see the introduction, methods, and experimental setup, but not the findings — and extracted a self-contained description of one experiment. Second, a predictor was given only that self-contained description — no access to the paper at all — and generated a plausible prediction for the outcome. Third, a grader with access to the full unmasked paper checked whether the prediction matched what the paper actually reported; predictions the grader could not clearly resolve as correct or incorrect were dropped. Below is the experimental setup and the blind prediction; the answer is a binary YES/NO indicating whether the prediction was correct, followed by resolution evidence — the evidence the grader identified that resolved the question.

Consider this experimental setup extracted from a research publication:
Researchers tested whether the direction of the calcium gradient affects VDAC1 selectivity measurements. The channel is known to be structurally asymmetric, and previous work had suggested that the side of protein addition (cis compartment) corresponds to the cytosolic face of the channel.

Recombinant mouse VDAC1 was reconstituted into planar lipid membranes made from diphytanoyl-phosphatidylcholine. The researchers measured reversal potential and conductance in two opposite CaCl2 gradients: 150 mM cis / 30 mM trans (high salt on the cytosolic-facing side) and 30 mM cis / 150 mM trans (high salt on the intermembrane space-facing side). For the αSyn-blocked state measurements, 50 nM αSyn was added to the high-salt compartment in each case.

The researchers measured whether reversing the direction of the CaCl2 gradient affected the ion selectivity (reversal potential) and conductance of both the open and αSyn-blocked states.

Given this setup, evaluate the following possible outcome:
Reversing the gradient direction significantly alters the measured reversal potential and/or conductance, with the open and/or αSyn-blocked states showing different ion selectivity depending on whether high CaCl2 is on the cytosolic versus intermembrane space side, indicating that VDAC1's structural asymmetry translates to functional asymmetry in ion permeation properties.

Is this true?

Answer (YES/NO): YES